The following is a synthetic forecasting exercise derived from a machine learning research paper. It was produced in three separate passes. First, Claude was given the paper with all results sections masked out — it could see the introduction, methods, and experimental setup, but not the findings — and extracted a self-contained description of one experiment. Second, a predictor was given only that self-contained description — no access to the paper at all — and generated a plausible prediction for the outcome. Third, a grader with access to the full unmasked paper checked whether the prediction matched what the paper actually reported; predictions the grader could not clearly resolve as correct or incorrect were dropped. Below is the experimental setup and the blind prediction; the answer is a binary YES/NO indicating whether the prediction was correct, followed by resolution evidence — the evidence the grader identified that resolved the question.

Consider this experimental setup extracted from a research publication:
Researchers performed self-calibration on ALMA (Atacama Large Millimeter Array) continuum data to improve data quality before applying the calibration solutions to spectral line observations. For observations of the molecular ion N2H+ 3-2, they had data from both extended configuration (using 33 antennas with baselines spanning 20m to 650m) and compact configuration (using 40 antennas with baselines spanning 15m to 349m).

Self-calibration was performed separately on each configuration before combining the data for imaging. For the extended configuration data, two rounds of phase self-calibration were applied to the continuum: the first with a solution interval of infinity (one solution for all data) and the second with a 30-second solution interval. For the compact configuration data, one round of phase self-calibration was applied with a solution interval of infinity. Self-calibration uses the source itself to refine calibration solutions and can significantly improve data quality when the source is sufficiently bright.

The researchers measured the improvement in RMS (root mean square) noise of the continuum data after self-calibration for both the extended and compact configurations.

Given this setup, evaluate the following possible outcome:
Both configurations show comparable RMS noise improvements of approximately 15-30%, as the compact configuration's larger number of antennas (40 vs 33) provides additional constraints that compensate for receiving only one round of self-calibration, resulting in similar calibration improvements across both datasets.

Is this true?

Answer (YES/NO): NO